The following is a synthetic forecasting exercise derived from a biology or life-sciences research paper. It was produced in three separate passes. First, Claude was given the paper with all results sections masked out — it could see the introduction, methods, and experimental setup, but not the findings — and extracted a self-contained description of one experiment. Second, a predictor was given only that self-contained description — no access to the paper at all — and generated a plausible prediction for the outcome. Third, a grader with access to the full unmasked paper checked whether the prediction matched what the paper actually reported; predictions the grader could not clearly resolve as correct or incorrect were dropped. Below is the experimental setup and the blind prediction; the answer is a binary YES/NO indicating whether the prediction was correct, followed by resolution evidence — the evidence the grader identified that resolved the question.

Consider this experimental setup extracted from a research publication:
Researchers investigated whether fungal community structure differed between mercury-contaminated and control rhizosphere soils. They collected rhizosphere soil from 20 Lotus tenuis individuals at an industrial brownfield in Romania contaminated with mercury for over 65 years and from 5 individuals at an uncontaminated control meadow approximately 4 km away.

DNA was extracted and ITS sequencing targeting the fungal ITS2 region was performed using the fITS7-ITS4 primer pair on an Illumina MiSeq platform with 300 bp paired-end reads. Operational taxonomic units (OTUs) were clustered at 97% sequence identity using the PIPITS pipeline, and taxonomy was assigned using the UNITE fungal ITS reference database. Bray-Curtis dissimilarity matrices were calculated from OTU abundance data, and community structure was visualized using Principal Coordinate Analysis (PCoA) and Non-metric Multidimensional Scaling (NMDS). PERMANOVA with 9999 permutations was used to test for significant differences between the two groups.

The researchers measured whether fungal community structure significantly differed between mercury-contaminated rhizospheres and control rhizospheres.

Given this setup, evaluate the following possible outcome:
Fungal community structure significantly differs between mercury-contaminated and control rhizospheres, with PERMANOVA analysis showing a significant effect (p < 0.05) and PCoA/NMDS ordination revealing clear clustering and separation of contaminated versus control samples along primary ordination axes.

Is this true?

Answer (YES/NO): YES